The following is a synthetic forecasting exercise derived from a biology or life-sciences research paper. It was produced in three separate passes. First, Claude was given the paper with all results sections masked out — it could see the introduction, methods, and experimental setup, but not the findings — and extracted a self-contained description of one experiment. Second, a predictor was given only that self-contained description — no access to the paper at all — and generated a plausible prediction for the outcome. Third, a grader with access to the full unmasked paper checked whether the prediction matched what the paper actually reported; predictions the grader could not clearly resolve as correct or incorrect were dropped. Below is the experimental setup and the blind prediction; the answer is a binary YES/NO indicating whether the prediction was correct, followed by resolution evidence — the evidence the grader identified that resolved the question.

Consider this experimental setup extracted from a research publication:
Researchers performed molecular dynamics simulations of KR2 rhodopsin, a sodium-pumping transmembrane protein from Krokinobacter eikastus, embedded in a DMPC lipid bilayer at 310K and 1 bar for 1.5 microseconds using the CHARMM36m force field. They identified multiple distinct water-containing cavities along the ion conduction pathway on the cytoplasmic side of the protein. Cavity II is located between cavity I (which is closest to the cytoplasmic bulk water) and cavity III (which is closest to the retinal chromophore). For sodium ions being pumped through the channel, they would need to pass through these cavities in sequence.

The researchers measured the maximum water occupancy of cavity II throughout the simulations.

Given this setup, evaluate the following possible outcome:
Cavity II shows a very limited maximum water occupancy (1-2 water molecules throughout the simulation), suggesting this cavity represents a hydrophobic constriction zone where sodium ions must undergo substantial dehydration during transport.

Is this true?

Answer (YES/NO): YES